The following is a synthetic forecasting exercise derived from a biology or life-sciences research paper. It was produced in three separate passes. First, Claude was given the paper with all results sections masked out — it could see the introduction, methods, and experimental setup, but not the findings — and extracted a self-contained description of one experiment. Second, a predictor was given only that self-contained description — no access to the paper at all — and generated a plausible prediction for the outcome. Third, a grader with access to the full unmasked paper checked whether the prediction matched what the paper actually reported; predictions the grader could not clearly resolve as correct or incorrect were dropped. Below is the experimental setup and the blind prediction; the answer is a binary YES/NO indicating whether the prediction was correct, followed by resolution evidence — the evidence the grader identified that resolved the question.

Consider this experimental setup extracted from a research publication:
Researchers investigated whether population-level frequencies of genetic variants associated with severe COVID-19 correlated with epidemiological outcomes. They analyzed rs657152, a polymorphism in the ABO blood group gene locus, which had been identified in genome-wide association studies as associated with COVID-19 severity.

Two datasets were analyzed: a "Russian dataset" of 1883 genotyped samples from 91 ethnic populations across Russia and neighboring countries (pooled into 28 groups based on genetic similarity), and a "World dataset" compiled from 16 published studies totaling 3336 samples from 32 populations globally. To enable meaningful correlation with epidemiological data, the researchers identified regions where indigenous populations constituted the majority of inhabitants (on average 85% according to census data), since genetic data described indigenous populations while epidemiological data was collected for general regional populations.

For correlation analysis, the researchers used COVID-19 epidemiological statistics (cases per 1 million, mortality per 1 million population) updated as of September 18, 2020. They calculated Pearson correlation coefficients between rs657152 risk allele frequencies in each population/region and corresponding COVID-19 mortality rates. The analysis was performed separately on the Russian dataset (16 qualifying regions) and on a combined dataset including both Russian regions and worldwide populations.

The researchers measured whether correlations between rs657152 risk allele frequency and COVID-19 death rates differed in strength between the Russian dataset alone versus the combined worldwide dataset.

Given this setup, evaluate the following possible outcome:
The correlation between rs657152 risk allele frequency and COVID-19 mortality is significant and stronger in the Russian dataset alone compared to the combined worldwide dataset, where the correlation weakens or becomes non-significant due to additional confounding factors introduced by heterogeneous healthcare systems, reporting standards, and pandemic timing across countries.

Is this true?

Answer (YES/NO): YES